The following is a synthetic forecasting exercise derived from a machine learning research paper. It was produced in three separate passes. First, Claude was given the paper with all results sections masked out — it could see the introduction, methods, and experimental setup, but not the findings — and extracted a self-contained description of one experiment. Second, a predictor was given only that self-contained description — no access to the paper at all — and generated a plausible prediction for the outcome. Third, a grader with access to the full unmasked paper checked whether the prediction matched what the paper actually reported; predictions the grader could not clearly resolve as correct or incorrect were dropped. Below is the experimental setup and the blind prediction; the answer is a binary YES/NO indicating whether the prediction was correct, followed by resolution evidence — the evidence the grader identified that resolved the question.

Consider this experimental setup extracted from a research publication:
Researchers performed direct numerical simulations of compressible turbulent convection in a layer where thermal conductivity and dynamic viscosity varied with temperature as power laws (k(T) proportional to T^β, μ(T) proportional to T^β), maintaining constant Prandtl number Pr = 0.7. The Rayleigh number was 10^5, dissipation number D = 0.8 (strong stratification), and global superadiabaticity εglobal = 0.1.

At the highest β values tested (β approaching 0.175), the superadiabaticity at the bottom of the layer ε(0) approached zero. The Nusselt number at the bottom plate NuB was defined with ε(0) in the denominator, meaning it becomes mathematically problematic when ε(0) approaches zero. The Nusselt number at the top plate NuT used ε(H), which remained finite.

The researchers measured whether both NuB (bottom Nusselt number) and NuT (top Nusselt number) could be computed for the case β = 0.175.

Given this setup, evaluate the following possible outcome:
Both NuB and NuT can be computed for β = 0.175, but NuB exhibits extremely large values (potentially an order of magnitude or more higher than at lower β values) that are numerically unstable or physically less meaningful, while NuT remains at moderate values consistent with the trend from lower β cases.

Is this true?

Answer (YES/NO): NO